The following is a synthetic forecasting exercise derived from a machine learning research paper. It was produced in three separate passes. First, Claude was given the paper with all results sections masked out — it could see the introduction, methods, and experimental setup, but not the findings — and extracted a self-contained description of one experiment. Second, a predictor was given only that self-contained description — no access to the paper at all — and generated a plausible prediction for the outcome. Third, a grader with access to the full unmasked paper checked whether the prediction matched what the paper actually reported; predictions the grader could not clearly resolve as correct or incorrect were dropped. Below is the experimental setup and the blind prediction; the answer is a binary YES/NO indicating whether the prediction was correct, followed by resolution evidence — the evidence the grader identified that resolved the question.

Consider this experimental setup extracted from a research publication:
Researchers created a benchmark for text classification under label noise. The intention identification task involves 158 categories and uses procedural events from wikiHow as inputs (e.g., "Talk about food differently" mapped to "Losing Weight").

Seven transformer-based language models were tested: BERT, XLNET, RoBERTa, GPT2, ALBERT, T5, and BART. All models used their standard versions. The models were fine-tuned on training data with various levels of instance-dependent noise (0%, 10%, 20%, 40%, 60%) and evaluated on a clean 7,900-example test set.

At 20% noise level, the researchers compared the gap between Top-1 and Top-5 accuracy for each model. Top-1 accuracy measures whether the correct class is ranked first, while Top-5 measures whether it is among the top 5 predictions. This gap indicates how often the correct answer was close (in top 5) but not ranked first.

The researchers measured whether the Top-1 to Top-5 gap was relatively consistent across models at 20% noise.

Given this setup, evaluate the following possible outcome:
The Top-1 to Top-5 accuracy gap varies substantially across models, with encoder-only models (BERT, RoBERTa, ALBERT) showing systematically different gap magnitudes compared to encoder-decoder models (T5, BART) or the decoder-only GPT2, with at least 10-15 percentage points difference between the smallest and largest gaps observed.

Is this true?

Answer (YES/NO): NO